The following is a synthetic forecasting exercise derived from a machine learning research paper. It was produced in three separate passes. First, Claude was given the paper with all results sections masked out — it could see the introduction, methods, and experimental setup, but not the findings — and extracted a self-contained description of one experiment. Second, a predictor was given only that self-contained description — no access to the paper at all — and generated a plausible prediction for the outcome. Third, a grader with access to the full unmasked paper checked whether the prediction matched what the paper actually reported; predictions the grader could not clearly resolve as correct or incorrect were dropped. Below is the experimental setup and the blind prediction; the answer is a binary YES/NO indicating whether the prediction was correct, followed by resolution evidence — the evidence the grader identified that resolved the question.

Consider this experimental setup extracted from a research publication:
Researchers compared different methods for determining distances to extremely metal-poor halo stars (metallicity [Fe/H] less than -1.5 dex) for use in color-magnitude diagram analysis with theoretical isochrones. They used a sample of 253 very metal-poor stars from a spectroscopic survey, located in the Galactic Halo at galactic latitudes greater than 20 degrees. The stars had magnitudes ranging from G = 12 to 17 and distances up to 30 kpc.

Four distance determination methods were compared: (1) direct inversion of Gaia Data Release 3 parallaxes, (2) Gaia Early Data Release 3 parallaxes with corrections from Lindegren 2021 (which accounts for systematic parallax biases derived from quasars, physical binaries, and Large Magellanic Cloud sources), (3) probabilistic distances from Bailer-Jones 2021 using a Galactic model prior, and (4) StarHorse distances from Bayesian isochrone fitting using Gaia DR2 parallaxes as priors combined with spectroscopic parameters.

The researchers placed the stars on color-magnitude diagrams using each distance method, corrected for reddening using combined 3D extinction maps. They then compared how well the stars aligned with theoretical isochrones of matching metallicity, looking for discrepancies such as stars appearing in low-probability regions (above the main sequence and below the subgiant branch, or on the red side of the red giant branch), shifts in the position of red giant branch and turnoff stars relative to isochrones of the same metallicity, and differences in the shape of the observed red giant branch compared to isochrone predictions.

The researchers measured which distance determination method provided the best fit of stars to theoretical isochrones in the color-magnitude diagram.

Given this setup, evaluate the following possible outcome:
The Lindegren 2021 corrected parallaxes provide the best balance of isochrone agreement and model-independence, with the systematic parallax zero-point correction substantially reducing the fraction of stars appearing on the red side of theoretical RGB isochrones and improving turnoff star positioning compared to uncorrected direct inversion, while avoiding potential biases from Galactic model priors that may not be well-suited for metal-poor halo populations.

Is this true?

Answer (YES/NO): NO